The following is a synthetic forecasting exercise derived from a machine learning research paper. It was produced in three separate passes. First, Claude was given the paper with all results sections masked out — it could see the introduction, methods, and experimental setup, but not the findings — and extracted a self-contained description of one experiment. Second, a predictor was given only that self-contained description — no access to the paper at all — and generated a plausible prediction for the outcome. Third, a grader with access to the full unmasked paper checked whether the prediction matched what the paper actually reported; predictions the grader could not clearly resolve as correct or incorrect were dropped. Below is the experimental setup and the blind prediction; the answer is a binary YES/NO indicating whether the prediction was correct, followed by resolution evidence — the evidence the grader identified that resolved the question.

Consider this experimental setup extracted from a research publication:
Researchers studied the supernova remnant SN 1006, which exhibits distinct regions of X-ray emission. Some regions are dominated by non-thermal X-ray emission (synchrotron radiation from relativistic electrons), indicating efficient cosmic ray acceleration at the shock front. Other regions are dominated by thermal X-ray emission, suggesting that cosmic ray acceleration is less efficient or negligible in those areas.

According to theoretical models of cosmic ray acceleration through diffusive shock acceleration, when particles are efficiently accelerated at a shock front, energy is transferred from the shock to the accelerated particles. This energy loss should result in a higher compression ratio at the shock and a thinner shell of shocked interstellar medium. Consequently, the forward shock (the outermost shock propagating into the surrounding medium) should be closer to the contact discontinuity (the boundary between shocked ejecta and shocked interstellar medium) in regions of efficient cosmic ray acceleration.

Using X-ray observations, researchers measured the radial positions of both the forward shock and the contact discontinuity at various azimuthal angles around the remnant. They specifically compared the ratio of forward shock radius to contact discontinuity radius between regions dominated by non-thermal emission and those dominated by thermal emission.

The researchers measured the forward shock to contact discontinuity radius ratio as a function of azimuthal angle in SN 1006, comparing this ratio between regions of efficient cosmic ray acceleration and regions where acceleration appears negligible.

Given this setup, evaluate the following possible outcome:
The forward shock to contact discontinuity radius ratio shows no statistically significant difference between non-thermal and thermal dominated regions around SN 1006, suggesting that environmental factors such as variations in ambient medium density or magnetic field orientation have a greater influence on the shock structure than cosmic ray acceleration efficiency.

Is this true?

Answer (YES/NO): NO